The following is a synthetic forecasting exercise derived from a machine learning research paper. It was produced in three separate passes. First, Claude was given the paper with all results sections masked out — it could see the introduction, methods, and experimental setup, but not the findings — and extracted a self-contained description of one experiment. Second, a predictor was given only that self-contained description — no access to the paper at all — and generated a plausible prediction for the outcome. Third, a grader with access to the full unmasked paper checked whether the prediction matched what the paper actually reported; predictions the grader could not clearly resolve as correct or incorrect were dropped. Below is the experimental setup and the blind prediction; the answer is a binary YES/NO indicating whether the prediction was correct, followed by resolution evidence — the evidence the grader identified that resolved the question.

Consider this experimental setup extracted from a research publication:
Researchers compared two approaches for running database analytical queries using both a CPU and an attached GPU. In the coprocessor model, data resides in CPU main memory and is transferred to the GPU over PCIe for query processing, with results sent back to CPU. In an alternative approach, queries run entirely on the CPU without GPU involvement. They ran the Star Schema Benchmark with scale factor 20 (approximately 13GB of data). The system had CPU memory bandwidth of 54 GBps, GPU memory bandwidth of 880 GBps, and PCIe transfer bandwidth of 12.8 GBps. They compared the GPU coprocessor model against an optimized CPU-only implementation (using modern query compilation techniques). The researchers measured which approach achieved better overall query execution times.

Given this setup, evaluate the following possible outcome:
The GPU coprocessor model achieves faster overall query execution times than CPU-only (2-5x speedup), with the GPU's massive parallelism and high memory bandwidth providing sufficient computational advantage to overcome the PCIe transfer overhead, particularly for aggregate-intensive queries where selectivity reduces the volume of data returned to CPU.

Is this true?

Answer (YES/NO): NO